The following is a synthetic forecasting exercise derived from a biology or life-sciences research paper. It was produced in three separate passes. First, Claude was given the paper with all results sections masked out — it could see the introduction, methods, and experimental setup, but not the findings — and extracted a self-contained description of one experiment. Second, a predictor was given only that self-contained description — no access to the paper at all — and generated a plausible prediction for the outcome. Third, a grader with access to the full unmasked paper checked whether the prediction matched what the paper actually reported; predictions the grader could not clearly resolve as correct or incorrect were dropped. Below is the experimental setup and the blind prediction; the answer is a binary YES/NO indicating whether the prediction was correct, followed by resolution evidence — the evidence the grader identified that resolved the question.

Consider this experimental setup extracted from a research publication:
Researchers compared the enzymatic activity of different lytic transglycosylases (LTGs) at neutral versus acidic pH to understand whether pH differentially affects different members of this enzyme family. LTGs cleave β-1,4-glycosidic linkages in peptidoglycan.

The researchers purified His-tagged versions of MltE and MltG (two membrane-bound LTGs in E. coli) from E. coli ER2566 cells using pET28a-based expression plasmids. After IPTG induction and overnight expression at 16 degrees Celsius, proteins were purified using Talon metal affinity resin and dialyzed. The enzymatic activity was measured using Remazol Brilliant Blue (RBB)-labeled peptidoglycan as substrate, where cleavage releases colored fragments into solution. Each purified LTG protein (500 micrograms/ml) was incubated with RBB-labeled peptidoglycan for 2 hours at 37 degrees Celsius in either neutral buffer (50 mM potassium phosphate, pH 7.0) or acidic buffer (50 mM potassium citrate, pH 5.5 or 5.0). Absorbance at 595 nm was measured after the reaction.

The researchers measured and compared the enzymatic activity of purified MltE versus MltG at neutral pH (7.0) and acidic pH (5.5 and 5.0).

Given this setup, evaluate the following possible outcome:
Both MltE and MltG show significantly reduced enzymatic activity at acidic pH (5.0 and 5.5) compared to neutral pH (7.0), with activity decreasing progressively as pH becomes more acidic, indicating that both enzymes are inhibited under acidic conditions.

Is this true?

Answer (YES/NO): NO